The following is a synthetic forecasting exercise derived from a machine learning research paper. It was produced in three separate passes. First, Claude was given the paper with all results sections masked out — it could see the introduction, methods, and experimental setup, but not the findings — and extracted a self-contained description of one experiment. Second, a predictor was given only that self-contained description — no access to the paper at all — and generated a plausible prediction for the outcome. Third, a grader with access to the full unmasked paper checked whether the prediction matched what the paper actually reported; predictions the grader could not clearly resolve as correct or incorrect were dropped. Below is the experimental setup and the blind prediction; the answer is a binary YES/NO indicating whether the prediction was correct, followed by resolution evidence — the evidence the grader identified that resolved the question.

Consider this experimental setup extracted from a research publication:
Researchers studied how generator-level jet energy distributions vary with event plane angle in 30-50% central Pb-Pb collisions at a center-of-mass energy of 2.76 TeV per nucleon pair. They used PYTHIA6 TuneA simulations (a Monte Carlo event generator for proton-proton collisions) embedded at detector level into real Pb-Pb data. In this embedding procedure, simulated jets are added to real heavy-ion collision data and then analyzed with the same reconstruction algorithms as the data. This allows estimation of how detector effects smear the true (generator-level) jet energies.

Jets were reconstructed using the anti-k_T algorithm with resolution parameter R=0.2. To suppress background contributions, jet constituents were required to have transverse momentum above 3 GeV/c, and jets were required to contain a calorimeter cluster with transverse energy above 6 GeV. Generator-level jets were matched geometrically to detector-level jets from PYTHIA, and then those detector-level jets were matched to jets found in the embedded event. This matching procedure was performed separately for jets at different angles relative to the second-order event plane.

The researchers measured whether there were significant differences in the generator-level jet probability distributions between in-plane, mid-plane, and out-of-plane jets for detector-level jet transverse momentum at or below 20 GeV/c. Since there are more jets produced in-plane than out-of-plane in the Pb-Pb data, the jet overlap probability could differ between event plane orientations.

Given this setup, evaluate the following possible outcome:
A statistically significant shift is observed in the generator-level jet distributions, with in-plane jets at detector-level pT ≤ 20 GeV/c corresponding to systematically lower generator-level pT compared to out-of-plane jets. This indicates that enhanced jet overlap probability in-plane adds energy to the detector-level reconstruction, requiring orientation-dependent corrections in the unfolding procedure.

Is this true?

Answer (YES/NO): NO